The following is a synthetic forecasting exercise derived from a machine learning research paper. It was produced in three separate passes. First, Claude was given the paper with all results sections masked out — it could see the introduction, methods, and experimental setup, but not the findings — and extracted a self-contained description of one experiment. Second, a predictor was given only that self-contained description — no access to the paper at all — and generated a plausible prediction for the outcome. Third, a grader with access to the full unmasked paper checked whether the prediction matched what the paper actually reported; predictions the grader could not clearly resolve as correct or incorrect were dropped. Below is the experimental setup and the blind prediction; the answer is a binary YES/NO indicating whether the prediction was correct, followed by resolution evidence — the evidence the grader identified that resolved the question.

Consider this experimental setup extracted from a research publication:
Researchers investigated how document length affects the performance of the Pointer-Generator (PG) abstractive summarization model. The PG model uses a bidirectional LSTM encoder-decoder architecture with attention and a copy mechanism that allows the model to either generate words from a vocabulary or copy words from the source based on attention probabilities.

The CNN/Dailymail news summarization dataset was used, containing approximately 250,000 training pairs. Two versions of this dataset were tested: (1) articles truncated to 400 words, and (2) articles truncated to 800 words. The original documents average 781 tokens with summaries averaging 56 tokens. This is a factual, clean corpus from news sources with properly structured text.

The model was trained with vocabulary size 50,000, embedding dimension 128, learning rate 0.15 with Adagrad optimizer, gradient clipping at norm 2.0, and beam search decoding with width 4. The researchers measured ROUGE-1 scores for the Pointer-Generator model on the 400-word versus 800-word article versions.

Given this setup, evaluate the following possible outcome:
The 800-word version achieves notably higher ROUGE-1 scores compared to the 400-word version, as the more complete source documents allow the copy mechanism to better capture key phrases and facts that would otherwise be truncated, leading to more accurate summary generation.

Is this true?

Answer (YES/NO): NO